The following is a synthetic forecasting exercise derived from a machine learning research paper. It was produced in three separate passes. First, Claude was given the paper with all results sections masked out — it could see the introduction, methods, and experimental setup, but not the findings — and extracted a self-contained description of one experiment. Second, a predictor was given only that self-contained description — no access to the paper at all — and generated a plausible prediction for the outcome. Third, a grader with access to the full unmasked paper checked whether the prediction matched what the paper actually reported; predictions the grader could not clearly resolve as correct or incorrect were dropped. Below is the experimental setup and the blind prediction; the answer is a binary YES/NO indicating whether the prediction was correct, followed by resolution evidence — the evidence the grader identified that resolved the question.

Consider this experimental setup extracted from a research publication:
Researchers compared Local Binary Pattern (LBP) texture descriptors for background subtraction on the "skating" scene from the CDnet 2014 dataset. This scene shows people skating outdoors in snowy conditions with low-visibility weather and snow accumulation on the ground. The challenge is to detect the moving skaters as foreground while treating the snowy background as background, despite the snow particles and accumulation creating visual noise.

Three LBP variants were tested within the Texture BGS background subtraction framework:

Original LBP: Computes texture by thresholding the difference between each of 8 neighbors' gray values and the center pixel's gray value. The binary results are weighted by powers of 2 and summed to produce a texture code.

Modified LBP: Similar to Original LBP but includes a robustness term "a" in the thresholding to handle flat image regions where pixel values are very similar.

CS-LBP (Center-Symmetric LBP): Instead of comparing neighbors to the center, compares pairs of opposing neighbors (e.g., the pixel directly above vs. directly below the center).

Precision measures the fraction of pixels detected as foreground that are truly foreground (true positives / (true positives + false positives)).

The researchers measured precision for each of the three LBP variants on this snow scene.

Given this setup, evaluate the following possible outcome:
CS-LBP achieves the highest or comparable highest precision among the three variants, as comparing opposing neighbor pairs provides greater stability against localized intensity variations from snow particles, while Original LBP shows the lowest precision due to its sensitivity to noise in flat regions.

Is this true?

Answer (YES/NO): NO